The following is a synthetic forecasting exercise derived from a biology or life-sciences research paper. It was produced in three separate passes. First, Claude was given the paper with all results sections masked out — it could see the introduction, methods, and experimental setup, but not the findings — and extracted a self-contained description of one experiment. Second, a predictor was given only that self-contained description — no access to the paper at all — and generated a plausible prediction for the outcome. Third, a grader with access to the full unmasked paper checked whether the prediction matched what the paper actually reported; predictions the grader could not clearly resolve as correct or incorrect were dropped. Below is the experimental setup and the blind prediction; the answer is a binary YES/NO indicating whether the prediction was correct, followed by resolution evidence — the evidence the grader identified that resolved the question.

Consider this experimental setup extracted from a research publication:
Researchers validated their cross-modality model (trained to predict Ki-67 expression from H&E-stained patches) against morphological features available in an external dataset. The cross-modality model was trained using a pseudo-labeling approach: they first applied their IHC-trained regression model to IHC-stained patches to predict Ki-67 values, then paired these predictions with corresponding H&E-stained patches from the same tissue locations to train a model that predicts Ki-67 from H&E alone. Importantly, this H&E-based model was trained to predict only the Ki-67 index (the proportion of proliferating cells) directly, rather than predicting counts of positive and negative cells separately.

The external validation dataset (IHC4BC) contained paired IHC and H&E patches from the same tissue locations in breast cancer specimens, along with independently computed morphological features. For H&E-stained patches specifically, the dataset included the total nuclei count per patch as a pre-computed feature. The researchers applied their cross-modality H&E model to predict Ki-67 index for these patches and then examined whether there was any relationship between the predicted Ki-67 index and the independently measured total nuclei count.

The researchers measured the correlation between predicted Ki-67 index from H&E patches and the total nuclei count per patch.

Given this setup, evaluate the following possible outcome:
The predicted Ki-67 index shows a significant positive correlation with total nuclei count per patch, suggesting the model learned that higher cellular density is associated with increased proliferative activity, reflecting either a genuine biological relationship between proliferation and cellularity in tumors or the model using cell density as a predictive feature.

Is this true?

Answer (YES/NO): YES